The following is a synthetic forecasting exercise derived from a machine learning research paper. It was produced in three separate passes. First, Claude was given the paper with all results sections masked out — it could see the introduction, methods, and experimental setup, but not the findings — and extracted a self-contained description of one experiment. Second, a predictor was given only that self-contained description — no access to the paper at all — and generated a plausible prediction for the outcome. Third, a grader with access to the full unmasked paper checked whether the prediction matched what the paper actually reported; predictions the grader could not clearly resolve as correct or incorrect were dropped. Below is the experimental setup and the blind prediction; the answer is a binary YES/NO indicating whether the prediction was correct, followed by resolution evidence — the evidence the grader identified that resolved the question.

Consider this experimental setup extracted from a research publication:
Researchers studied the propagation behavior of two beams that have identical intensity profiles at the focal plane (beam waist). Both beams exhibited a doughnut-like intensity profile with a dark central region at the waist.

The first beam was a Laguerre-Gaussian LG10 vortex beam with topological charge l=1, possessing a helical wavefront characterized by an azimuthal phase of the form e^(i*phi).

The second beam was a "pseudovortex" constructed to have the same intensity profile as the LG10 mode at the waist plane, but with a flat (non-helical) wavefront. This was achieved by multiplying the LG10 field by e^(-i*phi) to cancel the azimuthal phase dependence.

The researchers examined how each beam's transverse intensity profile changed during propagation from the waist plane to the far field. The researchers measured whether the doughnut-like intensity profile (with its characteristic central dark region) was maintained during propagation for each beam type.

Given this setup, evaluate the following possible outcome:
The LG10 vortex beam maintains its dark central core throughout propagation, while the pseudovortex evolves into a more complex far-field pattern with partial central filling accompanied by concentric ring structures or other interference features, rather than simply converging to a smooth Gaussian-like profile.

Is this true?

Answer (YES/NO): NO